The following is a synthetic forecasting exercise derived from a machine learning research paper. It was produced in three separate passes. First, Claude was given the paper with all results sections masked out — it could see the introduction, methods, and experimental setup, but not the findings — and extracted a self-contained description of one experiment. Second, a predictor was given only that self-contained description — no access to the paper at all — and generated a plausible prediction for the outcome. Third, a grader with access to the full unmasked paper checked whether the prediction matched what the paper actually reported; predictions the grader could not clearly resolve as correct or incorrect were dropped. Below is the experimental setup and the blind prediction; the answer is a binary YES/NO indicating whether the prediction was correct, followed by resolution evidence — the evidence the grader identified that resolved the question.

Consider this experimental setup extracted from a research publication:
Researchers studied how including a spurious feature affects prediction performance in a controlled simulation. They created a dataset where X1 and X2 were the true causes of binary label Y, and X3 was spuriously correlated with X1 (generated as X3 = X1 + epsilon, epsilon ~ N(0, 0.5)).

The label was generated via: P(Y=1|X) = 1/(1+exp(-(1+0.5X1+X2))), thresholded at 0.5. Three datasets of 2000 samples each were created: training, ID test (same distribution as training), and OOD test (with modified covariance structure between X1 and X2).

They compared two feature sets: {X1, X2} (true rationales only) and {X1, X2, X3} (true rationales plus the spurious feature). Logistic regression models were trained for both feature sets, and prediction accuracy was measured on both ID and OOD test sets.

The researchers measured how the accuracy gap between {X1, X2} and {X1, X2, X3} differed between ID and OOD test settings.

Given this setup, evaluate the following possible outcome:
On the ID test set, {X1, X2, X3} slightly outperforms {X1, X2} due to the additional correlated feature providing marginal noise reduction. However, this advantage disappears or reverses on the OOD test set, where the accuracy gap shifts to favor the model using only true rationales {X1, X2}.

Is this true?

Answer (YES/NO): NO